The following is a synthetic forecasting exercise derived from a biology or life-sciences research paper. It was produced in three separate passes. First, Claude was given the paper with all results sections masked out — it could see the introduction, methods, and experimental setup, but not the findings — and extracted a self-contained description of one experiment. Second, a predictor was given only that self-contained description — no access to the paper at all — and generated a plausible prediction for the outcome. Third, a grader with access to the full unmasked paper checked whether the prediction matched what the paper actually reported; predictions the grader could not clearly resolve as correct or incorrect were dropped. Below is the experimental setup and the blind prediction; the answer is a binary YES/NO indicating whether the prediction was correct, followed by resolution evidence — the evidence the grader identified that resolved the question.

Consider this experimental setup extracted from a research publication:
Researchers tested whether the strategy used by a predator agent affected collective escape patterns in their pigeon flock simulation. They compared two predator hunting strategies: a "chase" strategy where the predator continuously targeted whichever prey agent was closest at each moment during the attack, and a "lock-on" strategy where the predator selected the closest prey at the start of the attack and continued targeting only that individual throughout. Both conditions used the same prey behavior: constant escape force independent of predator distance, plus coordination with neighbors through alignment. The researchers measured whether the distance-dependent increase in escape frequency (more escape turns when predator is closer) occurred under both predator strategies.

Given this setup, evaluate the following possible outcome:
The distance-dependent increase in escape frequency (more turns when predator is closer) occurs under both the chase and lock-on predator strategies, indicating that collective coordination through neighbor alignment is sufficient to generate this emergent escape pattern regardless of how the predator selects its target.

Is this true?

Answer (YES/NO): YES